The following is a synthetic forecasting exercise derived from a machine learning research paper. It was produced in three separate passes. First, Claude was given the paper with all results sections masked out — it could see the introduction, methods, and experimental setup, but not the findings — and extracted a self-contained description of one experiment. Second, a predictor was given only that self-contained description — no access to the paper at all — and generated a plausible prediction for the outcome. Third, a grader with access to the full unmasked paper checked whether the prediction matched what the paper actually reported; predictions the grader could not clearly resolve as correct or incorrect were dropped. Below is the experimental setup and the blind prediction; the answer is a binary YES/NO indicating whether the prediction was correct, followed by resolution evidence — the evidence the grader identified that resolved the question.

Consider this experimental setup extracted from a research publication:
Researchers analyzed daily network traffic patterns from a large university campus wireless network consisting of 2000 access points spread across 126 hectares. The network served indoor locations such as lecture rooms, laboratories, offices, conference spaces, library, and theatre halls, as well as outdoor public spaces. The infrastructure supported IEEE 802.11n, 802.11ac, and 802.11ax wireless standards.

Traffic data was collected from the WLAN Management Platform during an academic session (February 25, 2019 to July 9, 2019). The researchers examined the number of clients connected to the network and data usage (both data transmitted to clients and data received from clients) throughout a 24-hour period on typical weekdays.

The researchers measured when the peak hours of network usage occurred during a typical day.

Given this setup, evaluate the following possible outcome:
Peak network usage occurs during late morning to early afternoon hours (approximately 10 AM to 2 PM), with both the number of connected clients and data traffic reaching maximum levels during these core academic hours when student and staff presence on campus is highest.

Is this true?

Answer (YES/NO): NO